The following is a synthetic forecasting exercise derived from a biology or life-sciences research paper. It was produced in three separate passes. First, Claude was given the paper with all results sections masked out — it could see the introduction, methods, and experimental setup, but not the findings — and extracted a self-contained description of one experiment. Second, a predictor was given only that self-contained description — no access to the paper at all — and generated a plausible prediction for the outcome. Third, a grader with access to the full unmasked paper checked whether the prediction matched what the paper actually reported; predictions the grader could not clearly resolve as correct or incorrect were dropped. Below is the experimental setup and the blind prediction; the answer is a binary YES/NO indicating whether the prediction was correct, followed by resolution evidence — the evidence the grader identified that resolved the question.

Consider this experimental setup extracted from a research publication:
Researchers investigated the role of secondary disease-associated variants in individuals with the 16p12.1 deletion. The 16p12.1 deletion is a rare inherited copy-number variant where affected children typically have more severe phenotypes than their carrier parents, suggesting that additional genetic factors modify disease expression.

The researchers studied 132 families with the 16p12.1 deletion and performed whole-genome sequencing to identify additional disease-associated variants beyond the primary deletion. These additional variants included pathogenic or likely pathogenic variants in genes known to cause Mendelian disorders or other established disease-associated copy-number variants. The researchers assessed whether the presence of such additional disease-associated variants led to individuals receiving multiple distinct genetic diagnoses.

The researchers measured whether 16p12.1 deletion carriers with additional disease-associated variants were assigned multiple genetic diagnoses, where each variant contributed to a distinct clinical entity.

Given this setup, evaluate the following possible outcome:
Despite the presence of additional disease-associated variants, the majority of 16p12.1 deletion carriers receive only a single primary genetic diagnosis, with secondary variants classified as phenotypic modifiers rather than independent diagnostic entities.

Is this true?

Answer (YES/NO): YES